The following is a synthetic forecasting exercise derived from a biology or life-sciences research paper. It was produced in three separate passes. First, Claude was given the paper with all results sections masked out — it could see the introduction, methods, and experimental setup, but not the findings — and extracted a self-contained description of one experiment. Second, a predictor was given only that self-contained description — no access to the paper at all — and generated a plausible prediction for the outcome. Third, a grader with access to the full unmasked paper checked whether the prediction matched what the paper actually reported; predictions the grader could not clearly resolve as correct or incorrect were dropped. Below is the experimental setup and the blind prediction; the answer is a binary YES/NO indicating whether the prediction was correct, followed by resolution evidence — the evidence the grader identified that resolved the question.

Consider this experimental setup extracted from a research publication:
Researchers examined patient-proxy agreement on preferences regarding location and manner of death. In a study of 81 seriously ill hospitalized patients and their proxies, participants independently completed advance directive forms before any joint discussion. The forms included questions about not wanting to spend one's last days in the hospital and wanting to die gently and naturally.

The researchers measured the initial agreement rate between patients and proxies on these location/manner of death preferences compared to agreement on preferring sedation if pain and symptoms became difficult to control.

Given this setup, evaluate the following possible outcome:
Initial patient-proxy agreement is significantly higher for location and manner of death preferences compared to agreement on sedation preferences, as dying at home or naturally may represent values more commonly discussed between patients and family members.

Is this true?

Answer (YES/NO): NO